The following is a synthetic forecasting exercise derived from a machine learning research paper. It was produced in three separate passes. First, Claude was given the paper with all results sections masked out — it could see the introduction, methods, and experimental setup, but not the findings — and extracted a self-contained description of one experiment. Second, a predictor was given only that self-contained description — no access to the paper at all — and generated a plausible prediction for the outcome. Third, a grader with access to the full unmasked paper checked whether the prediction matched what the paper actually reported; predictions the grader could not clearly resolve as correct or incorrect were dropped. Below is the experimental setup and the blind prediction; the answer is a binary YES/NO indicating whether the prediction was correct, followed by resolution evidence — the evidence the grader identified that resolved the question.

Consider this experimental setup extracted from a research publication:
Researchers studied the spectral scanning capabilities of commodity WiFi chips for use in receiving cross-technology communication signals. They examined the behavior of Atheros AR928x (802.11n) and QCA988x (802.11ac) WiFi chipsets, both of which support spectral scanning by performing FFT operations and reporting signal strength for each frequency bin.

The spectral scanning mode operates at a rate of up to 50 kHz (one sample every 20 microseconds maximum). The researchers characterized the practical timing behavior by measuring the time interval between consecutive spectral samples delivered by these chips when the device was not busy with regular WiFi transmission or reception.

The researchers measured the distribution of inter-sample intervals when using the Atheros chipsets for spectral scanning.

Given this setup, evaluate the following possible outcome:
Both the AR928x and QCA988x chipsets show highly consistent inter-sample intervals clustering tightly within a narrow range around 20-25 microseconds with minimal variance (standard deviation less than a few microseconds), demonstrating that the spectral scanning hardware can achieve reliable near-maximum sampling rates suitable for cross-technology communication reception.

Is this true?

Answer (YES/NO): NO